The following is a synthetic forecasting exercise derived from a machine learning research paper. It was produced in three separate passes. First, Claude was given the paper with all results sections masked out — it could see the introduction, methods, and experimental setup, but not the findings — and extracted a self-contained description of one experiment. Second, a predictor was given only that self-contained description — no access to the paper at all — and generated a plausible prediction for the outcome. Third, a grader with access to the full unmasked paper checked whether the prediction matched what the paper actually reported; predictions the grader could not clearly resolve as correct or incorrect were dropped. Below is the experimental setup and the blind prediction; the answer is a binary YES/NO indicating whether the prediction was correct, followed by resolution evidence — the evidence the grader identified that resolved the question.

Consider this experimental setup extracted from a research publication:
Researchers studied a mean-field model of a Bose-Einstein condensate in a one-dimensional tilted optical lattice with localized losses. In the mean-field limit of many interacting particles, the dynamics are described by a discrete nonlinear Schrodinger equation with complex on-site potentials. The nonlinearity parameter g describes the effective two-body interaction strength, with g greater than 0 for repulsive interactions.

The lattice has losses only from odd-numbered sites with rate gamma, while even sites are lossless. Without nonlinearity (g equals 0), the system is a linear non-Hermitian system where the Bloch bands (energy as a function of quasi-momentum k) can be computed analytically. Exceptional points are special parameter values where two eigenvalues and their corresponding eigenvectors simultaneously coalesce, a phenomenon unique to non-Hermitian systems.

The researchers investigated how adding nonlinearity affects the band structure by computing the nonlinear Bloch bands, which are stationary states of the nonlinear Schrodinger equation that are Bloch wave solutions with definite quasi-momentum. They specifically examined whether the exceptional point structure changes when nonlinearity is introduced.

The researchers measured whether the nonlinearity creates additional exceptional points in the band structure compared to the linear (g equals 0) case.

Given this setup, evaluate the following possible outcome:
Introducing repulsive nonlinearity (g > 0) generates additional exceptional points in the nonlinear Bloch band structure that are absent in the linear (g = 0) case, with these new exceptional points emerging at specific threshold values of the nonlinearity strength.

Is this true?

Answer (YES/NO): YES